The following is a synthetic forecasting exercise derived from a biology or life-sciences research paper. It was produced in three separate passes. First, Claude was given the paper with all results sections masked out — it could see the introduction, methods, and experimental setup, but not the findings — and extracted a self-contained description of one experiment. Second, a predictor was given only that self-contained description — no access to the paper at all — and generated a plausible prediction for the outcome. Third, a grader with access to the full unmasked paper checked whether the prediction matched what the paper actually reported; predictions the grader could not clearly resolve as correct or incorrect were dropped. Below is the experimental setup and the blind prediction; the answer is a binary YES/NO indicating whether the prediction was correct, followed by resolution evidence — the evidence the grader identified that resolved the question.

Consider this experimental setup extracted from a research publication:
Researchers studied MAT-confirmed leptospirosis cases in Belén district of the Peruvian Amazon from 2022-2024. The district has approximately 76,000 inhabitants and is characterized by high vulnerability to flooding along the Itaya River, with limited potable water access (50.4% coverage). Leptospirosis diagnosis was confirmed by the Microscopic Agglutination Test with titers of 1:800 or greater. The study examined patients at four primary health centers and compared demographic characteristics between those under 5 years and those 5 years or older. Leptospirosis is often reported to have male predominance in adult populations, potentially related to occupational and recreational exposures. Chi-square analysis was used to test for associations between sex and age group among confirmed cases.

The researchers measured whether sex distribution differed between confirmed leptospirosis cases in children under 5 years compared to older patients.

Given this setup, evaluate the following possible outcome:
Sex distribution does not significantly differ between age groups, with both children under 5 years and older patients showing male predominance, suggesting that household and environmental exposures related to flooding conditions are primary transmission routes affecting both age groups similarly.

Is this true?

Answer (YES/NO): NO